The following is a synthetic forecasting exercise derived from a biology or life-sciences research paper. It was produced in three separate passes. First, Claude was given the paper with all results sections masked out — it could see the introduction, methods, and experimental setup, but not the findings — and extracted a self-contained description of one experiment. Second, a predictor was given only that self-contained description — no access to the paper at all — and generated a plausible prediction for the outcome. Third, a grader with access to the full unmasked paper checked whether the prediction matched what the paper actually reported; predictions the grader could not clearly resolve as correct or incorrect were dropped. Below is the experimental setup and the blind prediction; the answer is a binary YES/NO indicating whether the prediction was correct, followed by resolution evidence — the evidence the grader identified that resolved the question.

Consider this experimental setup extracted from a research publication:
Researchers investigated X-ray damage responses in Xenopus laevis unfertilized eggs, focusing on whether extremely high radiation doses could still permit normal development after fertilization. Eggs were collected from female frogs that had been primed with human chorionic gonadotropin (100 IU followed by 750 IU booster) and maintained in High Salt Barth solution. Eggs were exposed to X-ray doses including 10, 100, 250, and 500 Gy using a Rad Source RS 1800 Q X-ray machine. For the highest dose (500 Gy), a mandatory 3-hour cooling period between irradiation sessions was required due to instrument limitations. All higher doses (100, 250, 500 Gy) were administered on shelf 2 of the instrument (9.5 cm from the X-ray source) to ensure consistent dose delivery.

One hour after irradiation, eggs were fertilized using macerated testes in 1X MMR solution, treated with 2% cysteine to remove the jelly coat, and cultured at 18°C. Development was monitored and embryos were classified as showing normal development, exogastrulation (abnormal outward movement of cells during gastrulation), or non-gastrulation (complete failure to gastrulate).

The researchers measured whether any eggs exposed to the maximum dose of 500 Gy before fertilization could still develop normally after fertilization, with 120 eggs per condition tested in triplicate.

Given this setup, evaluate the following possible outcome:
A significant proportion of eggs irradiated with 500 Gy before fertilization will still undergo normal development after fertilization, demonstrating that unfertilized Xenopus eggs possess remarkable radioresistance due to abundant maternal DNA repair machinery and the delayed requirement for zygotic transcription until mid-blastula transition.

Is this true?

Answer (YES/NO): NO